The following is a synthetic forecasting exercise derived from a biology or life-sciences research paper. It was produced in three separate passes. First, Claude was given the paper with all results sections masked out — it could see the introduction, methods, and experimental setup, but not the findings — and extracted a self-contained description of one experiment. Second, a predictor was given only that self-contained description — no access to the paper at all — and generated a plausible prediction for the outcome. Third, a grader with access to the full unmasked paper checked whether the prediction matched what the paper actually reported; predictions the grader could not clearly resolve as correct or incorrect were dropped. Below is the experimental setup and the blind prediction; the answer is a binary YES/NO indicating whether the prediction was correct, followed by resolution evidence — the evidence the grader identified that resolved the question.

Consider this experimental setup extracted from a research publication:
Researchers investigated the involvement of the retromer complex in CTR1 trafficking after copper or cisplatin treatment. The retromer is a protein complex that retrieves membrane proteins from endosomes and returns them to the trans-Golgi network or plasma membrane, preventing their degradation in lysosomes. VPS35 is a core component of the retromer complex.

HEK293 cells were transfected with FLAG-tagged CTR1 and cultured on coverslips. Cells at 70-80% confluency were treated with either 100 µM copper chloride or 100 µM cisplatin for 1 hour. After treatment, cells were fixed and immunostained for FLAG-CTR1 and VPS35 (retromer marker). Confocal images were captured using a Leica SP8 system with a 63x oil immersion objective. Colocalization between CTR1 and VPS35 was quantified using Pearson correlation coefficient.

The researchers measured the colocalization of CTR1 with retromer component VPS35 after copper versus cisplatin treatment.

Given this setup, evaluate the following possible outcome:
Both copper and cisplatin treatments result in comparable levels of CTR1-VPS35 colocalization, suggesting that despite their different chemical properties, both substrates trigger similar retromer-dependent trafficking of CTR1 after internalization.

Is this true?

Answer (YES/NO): NO